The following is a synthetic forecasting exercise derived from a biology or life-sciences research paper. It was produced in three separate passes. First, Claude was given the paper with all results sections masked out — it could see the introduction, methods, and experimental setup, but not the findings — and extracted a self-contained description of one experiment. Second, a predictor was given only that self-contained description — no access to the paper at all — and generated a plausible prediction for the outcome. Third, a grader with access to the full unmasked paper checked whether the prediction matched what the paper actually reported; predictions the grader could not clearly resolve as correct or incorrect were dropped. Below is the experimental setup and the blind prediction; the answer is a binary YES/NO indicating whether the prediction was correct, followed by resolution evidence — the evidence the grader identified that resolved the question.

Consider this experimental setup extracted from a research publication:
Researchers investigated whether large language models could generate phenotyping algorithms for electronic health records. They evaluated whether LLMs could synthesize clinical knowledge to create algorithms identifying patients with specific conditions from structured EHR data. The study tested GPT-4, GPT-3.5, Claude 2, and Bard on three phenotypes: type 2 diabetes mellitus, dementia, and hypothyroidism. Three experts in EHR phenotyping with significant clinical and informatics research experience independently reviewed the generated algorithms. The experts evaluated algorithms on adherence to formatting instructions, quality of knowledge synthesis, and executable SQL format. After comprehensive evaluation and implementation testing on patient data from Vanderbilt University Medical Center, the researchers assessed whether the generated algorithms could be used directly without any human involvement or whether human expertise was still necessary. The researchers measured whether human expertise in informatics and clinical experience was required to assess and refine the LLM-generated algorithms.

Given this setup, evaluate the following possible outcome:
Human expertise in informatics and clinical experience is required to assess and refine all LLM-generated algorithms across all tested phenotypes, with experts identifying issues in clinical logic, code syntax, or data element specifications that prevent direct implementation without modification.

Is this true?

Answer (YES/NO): YES